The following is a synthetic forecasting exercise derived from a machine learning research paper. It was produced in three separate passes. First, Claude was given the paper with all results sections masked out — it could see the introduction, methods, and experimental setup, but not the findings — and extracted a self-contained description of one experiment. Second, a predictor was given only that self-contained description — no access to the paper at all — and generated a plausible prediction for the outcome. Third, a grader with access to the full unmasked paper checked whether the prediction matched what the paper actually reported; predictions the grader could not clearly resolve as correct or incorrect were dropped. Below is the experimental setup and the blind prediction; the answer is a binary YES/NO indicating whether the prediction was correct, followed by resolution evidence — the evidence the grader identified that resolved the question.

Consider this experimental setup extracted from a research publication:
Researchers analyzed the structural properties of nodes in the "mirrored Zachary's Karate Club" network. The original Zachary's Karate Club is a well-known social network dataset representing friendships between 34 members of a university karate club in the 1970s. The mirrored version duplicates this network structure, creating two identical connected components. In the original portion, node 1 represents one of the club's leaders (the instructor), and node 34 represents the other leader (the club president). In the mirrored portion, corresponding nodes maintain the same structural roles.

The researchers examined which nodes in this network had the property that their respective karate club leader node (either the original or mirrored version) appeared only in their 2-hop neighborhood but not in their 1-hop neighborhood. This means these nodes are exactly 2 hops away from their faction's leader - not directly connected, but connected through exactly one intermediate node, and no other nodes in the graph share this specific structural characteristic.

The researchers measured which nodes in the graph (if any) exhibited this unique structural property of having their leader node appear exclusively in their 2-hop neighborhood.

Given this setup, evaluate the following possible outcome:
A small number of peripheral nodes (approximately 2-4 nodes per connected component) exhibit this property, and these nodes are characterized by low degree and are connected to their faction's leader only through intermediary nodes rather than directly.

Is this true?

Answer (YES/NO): NO